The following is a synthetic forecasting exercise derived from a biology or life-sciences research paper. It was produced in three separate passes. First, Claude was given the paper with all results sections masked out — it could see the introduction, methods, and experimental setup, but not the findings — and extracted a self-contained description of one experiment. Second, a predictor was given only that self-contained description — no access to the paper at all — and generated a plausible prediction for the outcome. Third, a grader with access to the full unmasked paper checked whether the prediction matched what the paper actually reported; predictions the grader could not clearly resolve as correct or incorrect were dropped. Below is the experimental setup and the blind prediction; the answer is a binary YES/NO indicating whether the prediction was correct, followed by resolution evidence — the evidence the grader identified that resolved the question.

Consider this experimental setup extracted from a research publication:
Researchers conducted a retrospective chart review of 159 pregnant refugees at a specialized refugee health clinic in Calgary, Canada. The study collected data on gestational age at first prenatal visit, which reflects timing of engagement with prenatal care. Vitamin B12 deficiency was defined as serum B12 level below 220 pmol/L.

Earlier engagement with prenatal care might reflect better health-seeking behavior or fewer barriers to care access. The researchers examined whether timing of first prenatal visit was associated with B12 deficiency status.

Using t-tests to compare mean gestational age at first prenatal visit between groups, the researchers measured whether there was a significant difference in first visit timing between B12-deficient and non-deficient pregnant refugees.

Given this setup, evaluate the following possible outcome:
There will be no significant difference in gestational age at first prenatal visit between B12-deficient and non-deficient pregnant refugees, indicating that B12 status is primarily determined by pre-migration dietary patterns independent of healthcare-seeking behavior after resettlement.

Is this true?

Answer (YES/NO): NO